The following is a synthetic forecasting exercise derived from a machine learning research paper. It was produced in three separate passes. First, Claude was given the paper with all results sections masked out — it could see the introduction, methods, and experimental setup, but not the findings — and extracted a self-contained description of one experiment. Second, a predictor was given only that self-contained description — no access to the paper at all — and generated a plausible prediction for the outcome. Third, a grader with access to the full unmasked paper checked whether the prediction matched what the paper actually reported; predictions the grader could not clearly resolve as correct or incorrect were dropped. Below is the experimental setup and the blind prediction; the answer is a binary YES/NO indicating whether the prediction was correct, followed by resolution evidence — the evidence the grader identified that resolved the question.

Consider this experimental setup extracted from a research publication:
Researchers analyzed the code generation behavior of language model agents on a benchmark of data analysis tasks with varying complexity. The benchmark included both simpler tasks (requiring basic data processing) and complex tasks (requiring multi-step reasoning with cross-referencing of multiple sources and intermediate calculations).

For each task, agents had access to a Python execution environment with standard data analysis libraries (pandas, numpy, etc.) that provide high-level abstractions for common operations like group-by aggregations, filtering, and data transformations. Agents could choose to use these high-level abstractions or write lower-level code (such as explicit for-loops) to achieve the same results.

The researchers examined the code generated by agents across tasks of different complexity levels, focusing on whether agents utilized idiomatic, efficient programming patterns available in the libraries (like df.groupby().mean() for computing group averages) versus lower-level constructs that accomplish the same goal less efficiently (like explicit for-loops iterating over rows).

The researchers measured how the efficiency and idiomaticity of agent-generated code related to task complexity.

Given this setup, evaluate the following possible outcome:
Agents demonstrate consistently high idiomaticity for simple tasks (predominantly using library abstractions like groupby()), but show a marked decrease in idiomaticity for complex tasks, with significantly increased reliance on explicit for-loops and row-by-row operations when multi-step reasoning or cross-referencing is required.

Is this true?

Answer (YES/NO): YES